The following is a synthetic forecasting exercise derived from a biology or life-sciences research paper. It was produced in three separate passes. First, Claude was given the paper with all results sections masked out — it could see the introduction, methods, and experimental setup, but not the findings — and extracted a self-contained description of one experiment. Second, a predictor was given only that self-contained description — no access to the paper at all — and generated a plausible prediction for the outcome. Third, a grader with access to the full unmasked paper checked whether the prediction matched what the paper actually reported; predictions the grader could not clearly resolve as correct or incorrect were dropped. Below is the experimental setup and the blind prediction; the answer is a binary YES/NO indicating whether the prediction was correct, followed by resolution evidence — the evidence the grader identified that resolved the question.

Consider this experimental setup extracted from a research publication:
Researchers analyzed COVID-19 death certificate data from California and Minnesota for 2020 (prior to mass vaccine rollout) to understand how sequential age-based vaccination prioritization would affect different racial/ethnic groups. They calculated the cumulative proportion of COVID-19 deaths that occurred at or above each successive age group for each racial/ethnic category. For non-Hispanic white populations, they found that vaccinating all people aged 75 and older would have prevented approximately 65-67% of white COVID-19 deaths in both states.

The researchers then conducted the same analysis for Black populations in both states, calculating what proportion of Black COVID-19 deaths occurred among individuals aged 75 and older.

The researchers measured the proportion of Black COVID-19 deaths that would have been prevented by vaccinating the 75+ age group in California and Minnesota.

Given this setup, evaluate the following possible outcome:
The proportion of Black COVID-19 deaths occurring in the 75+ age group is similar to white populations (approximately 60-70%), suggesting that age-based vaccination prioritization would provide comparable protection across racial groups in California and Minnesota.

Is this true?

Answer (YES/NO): NO